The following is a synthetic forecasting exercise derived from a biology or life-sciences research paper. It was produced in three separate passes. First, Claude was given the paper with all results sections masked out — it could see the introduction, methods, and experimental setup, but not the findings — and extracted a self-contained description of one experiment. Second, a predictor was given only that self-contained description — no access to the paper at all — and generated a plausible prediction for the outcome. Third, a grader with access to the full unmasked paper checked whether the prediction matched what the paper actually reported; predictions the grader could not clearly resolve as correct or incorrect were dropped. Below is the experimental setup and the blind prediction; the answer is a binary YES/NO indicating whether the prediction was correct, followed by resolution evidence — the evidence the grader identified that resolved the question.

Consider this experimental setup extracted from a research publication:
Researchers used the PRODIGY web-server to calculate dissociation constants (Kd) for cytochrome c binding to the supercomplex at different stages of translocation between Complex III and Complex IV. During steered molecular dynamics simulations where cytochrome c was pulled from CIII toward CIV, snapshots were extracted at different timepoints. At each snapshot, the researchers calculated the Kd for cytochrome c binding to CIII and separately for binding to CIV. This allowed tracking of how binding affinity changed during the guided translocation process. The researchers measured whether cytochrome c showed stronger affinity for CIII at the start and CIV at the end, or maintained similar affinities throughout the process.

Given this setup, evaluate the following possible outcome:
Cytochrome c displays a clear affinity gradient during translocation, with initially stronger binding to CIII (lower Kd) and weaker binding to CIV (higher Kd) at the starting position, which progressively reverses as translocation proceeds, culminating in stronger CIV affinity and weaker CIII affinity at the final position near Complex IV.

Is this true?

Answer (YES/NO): NO